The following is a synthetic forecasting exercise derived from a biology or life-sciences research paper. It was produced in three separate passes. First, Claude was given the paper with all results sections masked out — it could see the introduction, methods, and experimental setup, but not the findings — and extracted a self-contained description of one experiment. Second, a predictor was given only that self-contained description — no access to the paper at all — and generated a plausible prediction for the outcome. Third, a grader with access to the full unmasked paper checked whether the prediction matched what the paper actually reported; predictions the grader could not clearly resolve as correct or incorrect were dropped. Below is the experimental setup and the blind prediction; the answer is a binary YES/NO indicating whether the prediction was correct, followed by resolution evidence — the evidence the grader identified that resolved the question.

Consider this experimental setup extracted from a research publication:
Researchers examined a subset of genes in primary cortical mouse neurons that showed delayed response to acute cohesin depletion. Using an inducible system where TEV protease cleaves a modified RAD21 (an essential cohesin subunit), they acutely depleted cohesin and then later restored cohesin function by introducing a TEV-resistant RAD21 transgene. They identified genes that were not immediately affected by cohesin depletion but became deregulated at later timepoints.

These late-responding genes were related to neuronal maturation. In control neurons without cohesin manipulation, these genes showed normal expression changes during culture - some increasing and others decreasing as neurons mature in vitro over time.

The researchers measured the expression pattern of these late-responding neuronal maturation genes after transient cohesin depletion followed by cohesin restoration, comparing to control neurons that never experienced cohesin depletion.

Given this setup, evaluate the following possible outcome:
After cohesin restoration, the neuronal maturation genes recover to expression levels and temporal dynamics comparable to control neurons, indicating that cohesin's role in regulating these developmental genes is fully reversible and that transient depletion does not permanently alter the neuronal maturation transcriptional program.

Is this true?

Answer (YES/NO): NO